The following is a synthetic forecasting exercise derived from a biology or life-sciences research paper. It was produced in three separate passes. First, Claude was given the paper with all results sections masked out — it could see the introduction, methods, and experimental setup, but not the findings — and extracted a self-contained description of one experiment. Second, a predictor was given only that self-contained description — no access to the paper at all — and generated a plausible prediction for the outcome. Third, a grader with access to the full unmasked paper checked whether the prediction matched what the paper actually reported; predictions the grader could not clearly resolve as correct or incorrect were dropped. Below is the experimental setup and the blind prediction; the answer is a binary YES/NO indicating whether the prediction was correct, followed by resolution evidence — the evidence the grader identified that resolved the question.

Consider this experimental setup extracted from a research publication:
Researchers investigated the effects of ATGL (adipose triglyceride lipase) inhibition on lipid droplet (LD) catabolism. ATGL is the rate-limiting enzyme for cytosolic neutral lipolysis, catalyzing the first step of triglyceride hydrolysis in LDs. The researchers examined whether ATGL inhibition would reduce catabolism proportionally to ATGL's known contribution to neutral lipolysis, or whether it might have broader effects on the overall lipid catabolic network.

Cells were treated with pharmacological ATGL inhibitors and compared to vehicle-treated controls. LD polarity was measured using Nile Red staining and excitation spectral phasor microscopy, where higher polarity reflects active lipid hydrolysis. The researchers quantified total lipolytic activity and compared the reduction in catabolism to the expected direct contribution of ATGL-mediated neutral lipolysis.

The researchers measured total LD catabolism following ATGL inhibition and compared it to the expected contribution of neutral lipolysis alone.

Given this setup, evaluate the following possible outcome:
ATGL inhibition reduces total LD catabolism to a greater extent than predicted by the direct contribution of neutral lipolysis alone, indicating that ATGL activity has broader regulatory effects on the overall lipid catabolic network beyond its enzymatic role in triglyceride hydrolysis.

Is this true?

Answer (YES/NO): YES